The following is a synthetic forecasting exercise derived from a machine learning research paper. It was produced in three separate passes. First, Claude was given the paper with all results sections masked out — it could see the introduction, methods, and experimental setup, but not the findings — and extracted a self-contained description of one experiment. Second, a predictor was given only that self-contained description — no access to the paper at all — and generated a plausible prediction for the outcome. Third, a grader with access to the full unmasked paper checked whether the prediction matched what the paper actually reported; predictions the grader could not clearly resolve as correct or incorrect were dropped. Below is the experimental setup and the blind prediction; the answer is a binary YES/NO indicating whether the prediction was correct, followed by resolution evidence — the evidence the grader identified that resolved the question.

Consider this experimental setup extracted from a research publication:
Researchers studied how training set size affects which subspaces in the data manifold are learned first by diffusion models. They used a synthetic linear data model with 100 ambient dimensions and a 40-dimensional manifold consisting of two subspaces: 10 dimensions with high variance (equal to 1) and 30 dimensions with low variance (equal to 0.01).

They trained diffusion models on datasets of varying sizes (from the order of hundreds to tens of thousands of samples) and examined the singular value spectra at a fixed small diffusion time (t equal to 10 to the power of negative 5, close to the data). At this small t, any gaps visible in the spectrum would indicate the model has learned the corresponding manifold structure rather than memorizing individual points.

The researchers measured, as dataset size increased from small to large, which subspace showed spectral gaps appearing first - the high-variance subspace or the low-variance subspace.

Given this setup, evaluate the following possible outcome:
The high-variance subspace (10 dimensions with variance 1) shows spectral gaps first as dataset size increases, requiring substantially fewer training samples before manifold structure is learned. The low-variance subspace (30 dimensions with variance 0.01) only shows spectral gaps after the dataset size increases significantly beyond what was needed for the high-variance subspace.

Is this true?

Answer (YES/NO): YES